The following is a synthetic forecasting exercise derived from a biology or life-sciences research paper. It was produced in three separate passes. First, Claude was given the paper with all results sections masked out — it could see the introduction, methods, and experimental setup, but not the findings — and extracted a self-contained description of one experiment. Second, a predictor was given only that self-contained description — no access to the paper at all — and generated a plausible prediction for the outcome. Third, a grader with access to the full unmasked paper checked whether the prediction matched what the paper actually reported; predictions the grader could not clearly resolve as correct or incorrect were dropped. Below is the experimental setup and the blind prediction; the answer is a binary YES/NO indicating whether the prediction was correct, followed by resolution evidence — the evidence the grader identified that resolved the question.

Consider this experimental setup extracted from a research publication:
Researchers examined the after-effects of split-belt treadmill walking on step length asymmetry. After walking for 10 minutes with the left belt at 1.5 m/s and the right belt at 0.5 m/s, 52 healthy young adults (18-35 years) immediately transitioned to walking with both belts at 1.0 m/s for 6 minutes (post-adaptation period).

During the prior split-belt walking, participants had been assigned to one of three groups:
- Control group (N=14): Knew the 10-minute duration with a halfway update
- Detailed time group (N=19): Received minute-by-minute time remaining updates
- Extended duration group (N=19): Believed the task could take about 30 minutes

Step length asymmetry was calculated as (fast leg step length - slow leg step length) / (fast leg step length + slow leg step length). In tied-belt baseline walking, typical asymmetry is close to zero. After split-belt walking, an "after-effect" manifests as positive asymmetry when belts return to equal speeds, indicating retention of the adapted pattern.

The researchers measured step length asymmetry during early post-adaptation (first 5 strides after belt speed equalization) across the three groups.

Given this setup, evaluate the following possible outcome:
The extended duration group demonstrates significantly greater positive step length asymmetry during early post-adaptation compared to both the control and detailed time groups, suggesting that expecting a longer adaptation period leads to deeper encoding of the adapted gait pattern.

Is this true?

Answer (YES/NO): YES